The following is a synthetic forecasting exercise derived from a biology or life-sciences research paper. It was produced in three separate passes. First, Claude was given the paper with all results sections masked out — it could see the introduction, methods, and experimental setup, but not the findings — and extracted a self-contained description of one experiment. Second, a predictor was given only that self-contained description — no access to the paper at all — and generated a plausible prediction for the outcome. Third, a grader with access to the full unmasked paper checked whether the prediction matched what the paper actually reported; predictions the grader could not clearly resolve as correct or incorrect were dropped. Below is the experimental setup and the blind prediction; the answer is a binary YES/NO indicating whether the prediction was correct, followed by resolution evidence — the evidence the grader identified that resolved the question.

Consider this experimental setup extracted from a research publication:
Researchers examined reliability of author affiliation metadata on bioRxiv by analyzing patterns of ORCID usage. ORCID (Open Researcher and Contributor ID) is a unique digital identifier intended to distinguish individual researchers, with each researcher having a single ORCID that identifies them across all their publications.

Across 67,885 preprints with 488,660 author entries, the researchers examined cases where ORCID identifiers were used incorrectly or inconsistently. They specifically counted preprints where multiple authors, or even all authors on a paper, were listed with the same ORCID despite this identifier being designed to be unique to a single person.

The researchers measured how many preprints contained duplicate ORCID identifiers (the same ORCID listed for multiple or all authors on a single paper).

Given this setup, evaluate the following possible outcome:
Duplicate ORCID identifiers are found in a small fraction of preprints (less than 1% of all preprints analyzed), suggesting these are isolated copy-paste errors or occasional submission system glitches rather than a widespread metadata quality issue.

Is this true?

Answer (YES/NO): YES